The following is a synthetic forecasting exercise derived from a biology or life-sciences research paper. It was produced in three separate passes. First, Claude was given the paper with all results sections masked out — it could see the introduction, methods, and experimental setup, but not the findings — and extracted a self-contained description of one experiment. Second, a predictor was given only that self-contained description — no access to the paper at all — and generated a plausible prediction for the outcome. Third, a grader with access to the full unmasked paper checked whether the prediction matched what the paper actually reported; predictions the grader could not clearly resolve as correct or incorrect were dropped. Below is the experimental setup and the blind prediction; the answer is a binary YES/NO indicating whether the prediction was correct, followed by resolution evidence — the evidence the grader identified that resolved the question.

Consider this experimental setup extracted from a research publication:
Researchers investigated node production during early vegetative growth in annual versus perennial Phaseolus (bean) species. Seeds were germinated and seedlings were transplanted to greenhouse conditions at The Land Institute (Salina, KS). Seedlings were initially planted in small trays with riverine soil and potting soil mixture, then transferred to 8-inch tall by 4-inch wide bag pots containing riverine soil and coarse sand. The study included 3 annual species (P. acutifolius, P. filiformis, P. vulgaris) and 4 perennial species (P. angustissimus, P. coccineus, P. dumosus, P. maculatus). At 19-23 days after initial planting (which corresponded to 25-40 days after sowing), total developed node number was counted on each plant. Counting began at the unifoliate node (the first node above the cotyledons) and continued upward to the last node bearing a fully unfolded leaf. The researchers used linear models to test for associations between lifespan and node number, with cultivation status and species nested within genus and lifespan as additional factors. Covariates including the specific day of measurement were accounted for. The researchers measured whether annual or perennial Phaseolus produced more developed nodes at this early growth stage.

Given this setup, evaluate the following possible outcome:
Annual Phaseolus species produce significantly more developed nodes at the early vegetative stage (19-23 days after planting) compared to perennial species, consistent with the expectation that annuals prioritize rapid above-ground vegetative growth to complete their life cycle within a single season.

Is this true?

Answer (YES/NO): NO